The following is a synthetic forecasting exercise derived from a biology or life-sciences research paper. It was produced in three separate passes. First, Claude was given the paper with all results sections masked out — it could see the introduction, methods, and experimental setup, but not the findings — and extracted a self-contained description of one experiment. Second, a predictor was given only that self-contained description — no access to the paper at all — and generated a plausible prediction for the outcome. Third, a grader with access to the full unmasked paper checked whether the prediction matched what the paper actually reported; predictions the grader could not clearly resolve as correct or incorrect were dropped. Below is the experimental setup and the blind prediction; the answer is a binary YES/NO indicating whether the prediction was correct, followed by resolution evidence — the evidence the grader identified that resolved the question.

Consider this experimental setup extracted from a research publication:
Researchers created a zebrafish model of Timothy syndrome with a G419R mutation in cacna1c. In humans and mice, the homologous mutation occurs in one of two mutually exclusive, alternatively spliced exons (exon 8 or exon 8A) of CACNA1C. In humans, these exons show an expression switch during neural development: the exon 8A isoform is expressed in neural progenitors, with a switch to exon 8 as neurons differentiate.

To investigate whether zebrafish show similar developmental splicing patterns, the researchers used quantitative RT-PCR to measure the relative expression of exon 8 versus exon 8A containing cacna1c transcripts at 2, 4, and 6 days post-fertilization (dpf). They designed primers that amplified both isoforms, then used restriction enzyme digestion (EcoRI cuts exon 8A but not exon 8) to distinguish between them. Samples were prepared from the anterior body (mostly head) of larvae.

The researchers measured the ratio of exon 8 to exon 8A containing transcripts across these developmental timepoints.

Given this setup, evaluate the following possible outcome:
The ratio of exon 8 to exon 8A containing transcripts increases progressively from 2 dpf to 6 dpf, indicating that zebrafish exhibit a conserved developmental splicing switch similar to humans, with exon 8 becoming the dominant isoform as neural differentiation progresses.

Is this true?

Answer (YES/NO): NO